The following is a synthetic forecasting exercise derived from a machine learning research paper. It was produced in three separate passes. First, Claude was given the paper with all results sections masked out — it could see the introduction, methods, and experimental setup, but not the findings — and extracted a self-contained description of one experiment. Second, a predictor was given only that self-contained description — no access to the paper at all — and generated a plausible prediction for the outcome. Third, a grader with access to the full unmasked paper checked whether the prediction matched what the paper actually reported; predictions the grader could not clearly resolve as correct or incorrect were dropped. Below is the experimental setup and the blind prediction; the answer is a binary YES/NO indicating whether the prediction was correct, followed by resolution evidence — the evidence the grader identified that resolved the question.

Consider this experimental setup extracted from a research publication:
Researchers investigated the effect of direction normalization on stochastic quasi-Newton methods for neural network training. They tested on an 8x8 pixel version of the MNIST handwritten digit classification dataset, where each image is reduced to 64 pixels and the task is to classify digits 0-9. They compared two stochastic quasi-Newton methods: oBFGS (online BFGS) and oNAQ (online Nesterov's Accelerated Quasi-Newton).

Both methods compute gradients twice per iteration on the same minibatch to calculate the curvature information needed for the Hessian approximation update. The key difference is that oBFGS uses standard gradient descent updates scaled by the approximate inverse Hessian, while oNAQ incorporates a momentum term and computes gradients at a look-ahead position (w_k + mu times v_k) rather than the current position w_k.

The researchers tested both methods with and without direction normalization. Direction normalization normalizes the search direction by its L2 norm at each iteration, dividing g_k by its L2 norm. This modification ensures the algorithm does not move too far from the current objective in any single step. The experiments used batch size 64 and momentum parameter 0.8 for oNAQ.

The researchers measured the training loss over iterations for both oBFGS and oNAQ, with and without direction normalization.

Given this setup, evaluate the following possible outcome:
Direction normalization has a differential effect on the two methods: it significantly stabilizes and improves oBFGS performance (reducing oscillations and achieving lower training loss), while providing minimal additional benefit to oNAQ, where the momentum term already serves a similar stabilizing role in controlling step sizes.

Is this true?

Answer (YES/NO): NO